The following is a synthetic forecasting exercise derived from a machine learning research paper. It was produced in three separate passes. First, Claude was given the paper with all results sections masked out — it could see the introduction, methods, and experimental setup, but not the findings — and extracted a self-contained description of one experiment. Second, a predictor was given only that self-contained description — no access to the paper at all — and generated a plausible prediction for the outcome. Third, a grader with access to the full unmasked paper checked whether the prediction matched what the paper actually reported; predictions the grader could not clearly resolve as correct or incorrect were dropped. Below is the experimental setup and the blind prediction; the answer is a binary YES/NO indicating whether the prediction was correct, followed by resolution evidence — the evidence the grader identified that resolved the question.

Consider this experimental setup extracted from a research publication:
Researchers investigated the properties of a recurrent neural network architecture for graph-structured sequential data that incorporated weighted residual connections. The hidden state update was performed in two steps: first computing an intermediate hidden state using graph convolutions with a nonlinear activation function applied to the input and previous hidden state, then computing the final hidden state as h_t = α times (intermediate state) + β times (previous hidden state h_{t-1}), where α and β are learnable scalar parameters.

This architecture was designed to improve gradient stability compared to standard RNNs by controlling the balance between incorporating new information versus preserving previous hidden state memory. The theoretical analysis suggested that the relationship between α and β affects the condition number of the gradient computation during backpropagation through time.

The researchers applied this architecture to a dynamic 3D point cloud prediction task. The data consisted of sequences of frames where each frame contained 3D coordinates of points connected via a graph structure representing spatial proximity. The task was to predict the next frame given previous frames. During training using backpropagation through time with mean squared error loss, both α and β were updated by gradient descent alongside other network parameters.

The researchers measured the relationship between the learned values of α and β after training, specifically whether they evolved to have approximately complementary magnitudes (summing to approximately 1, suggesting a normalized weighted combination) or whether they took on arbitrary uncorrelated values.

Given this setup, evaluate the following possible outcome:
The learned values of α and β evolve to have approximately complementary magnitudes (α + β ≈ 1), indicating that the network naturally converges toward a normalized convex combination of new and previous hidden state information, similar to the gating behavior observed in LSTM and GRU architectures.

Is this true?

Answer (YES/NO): YES